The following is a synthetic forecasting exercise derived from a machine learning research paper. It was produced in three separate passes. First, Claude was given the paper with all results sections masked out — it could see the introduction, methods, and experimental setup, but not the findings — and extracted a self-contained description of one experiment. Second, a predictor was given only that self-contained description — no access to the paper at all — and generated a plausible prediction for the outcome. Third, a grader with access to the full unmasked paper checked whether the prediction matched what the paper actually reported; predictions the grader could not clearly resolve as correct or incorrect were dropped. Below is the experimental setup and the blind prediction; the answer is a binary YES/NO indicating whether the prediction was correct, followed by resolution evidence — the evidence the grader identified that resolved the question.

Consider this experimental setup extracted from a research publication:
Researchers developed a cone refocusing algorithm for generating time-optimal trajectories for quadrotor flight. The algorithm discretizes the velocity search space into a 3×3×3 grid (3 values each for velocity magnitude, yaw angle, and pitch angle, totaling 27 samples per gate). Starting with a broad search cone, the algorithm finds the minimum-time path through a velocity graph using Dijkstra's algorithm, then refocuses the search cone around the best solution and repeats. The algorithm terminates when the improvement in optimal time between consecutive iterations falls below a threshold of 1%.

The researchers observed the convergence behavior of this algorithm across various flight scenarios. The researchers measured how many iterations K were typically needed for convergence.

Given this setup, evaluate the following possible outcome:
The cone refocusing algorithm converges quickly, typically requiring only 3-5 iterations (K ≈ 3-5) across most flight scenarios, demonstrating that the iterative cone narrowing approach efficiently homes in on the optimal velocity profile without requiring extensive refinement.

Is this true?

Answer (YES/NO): YES